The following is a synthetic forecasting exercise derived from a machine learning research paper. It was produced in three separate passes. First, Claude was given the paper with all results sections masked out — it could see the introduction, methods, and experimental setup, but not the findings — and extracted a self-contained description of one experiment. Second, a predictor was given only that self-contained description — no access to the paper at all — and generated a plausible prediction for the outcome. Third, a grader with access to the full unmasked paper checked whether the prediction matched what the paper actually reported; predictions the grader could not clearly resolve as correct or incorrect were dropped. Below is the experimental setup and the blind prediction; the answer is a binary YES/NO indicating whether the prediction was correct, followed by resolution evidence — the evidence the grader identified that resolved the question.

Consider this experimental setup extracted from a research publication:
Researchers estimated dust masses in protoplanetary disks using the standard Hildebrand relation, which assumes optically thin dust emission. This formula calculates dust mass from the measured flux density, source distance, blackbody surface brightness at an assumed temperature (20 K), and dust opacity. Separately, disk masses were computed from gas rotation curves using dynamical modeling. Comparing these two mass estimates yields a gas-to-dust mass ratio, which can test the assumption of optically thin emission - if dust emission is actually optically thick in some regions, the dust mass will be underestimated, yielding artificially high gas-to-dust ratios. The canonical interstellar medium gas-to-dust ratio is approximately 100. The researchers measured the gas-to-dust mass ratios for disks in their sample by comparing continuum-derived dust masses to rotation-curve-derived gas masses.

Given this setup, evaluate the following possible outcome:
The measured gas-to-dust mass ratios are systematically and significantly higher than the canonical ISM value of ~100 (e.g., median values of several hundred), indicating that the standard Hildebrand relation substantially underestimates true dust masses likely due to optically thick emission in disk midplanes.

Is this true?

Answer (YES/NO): YES